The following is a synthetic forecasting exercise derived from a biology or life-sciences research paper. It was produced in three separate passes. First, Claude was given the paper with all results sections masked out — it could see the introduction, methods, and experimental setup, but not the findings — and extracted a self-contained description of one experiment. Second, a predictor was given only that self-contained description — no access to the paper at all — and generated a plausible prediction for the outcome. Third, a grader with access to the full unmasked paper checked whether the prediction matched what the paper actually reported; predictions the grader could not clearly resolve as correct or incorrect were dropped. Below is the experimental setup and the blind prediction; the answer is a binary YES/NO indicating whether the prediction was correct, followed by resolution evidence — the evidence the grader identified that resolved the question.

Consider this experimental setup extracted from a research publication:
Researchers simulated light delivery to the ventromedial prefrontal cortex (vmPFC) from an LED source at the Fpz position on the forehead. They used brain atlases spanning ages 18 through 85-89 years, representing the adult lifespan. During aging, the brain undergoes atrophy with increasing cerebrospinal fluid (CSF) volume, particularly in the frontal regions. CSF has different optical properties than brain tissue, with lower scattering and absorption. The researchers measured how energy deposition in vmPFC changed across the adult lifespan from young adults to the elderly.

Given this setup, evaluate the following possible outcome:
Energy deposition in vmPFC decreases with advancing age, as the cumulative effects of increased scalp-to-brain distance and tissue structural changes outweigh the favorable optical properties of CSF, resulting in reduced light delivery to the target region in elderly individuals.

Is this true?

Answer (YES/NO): YES